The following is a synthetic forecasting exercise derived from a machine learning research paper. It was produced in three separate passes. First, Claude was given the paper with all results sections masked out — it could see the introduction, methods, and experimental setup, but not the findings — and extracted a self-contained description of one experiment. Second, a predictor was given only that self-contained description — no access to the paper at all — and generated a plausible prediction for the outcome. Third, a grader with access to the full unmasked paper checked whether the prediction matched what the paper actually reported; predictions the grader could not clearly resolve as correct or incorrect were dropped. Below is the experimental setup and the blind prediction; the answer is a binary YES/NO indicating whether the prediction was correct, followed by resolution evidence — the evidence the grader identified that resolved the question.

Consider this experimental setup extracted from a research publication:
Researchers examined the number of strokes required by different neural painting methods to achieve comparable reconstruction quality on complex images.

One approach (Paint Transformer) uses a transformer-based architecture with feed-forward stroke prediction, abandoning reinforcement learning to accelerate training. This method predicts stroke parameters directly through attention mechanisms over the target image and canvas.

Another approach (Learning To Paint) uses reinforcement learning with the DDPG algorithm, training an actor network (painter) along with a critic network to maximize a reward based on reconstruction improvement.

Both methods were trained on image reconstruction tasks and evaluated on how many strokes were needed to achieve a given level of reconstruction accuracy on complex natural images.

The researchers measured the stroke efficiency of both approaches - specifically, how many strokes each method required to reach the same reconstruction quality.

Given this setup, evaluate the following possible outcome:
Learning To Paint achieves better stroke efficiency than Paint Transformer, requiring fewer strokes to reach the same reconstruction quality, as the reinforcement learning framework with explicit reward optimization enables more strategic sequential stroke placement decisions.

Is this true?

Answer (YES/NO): YES